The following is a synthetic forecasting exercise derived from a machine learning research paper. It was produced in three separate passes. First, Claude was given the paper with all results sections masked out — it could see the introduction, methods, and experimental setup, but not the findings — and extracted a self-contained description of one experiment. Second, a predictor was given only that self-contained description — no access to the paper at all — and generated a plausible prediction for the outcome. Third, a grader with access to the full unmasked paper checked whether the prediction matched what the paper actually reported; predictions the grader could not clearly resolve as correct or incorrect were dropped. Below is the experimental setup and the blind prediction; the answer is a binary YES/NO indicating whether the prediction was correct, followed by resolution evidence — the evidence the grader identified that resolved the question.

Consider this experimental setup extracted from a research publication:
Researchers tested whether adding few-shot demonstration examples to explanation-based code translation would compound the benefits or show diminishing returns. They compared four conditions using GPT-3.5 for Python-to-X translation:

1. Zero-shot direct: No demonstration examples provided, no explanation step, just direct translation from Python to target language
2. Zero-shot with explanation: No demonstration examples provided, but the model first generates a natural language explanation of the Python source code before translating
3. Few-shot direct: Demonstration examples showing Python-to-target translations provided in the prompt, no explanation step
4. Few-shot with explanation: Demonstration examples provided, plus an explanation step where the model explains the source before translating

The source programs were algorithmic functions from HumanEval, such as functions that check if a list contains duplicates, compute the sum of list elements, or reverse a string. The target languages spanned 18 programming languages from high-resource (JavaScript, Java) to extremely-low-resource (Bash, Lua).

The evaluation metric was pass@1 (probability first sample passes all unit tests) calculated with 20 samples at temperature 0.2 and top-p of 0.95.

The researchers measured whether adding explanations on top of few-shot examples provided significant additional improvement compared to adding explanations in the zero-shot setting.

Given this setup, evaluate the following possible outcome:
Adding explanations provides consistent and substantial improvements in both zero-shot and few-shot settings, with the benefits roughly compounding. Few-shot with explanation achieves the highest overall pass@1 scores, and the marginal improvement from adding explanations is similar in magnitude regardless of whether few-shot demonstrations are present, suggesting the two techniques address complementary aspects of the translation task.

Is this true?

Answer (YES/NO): NO